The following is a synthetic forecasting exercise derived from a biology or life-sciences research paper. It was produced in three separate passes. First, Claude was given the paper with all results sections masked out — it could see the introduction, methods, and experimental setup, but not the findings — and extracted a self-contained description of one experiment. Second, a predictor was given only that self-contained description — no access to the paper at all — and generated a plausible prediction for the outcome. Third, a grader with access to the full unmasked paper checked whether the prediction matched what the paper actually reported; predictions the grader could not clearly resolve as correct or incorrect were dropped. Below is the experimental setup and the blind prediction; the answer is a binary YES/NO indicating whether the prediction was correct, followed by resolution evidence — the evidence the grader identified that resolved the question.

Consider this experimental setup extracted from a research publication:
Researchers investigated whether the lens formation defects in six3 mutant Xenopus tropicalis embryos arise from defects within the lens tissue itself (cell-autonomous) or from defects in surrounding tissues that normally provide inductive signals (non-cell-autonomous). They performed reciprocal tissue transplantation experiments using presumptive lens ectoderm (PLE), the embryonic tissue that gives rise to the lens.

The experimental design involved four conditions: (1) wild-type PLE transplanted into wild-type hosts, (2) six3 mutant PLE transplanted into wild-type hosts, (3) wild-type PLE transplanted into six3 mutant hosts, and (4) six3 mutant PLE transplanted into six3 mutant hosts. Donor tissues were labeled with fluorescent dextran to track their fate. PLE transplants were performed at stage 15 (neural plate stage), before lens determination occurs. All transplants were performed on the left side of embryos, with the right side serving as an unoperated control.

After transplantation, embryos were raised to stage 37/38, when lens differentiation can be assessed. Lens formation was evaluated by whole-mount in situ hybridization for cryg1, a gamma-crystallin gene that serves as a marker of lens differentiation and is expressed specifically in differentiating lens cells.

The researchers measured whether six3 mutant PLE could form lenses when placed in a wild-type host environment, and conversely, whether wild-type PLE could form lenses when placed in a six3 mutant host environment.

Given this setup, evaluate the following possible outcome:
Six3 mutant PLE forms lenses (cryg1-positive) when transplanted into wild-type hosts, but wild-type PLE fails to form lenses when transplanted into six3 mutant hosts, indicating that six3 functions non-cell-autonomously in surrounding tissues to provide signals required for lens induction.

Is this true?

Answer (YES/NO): YES